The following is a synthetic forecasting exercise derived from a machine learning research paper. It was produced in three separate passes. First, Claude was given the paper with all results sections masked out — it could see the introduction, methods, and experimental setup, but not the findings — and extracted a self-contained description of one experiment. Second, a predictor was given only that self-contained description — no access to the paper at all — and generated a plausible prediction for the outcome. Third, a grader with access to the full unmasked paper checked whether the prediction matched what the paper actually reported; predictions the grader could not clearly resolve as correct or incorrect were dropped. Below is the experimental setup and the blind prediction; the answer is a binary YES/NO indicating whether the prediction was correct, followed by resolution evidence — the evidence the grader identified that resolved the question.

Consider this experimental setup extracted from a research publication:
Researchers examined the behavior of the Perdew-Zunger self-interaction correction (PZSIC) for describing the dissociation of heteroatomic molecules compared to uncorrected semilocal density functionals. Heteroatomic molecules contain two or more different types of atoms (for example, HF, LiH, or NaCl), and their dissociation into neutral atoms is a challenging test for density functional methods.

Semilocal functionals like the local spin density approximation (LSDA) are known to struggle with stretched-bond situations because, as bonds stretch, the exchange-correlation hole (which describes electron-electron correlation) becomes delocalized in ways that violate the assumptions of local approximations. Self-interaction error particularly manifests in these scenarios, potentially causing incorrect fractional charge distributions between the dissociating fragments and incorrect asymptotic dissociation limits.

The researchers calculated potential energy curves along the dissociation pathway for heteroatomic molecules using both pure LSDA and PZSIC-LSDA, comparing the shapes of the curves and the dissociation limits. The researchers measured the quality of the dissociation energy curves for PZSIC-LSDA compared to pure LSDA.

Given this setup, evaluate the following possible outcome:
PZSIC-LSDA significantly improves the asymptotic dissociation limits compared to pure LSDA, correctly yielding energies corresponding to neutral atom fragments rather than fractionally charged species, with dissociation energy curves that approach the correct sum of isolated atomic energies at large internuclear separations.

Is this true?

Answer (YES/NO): YES